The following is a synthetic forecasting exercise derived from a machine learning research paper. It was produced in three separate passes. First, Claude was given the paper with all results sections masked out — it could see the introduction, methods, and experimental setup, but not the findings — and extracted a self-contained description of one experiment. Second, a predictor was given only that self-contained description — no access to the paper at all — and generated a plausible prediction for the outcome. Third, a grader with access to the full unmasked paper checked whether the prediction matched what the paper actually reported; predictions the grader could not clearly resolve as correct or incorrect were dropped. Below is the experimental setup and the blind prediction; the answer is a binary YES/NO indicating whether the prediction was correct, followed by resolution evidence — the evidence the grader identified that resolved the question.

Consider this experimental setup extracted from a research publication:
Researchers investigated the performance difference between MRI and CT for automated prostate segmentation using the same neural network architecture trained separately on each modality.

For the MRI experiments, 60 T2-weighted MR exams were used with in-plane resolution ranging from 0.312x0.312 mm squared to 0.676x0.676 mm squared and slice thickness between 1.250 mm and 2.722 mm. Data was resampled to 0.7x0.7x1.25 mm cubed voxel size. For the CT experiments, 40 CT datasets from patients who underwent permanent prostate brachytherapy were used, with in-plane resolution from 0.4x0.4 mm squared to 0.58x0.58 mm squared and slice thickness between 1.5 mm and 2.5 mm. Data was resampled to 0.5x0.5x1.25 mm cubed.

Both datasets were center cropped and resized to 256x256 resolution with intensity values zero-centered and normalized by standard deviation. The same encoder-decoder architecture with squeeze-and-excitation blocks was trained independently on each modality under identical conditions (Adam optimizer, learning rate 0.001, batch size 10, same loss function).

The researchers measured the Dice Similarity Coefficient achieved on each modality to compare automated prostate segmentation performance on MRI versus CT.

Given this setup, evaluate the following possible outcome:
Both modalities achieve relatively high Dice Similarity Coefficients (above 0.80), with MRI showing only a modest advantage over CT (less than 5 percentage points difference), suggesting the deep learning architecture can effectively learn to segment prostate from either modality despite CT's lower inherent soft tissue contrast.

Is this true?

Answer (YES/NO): YES